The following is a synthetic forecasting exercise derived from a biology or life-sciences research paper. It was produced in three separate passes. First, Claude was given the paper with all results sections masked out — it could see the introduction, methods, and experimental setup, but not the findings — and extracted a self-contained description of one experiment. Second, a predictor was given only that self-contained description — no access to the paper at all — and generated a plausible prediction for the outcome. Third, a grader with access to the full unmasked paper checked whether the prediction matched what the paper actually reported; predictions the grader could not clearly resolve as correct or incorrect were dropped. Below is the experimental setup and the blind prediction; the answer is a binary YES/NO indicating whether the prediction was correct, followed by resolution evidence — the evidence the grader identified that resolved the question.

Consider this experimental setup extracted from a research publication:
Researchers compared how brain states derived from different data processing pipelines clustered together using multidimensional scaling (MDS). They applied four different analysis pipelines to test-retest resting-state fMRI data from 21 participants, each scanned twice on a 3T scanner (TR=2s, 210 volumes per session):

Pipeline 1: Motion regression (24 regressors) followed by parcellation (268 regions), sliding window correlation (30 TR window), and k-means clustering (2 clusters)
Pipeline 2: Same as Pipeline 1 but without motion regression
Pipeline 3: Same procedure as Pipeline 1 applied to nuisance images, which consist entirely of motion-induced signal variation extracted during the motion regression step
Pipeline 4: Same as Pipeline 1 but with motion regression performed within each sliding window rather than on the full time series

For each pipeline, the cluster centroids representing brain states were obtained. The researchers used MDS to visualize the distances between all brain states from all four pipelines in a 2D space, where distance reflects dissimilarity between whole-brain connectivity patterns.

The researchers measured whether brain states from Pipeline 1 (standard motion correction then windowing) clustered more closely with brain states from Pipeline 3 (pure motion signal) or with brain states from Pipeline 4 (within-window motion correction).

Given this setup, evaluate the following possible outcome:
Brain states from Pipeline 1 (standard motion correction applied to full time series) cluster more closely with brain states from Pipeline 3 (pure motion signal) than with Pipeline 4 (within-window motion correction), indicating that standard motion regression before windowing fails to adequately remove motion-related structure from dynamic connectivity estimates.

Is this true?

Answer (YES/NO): YES